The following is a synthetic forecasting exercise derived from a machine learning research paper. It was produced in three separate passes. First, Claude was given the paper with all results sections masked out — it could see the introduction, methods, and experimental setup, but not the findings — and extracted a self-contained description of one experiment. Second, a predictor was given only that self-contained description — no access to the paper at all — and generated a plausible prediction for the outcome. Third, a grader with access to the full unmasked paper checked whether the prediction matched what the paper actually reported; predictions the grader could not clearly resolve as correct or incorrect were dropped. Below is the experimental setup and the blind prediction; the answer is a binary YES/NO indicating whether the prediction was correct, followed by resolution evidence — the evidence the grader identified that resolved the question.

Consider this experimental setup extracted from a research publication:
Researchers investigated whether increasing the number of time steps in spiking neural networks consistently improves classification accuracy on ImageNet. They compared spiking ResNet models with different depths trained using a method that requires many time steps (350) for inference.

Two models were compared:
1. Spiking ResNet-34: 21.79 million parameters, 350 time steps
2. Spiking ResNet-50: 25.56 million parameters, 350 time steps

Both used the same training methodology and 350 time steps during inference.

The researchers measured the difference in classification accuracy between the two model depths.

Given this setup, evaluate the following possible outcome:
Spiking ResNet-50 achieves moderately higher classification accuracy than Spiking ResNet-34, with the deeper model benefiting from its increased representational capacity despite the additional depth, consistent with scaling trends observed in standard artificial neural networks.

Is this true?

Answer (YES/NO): YES